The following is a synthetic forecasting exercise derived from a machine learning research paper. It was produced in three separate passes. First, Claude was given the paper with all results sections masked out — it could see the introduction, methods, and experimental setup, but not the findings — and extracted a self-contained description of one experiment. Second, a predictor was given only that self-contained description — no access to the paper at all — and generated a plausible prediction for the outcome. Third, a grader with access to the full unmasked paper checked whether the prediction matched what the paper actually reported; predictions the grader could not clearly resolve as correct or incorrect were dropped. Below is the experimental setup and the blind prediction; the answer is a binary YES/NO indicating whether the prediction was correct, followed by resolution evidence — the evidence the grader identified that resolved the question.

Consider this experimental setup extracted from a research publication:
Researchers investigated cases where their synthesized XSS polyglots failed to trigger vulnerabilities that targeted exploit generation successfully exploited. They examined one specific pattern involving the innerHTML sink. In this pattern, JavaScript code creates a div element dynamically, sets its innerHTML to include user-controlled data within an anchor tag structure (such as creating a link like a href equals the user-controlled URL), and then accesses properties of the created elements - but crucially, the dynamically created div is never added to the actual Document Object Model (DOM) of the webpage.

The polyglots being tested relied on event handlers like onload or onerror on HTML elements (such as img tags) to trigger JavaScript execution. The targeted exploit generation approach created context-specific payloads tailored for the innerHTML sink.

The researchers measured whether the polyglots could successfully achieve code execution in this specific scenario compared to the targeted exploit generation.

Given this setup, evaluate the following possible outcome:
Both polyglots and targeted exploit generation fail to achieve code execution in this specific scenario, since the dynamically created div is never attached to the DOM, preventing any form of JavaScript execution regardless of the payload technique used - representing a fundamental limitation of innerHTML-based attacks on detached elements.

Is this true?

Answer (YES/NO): NO